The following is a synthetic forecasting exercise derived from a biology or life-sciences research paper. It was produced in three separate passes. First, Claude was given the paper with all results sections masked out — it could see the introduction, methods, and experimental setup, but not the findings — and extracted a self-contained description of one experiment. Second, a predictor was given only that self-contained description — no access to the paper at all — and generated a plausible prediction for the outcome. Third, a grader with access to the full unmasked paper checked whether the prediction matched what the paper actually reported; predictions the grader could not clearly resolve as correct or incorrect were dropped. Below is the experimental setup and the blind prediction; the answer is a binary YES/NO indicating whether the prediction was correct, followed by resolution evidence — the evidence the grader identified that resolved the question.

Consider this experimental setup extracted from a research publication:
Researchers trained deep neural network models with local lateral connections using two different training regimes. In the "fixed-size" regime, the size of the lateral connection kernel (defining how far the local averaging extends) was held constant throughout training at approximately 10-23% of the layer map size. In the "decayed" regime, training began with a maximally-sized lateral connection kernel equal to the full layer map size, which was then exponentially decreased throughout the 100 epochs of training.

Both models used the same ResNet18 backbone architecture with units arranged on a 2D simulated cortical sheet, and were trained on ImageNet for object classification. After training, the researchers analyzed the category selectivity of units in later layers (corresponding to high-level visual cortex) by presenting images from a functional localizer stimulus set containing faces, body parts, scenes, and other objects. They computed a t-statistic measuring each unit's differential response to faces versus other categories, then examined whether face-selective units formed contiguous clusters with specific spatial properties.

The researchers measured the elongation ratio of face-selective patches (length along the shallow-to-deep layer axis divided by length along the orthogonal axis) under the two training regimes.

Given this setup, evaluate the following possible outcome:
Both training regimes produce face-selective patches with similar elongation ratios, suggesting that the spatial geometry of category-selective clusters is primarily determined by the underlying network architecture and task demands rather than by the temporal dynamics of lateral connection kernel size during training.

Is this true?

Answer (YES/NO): NO